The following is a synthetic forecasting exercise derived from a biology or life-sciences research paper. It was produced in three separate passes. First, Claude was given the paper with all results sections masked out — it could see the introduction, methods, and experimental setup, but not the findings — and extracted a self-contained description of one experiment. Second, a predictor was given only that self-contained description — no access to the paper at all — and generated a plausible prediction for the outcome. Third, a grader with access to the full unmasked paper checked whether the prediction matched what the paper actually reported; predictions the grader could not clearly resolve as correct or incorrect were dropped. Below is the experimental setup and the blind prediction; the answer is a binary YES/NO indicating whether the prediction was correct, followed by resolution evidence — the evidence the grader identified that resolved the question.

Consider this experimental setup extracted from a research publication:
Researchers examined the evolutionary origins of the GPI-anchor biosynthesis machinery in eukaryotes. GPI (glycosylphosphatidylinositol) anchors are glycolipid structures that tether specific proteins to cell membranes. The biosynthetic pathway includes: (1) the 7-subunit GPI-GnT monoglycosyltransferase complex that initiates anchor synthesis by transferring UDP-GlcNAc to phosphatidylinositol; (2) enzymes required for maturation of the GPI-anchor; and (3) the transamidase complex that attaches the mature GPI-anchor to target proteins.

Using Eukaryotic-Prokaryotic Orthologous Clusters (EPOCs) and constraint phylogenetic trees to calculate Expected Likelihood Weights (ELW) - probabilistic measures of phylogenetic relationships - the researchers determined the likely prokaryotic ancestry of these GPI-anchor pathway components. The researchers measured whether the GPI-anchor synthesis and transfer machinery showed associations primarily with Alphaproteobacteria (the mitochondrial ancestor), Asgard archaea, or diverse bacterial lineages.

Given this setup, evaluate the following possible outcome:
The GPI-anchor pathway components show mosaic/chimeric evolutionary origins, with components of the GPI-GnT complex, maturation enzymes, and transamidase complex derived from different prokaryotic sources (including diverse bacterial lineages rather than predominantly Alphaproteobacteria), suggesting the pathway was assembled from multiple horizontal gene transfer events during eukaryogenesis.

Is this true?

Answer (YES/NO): NO